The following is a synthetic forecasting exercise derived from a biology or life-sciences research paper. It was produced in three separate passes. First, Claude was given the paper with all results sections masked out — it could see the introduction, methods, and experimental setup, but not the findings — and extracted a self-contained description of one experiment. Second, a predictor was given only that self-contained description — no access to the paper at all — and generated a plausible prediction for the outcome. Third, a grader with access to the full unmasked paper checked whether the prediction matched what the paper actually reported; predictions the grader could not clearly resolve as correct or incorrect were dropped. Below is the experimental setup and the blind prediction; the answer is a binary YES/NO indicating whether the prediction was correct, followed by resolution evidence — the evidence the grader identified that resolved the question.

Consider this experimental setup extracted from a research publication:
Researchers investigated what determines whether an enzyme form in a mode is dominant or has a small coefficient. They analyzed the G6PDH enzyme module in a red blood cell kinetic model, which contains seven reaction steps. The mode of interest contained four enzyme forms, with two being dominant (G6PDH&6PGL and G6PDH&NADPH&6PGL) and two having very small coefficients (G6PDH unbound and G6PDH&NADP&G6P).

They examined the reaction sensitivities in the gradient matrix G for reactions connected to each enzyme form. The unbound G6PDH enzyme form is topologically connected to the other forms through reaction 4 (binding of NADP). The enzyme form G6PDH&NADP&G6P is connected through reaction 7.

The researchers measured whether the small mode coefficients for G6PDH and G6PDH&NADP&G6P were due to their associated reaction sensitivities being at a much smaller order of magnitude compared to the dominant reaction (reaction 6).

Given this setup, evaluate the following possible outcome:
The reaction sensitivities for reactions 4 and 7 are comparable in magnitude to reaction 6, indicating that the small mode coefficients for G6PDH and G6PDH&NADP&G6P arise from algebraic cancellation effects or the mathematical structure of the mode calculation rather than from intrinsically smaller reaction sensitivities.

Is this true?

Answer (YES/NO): NO